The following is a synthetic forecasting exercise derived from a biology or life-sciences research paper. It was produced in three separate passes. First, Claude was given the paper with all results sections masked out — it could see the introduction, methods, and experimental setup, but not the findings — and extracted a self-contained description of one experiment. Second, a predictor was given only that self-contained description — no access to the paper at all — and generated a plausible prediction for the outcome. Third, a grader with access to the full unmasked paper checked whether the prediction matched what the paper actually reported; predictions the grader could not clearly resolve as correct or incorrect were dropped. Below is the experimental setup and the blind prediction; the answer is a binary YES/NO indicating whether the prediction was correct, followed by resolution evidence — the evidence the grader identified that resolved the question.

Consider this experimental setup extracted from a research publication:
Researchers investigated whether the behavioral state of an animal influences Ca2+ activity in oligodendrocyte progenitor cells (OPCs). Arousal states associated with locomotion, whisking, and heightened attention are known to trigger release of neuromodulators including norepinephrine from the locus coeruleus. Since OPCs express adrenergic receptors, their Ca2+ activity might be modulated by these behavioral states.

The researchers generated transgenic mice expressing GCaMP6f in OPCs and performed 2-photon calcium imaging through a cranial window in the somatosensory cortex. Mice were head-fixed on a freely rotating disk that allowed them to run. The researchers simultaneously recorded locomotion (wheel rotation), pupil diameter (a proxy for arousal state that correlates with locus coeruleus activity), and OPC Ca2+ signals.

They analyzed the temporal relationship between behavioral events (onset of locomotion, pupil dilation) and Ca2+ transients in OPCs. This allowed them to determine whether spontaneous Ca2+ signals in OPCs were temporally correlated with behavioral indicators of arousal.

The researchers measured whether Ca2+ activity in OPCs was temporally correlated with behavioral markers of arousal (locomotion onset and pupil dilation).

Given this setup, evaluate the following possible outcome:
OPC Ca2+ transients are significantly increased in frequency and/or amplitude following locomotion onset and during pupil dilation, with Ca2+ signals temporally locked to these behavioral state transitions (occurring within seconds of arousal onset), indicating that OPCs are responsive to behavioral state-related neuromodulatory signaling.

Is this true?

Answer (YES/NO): YES